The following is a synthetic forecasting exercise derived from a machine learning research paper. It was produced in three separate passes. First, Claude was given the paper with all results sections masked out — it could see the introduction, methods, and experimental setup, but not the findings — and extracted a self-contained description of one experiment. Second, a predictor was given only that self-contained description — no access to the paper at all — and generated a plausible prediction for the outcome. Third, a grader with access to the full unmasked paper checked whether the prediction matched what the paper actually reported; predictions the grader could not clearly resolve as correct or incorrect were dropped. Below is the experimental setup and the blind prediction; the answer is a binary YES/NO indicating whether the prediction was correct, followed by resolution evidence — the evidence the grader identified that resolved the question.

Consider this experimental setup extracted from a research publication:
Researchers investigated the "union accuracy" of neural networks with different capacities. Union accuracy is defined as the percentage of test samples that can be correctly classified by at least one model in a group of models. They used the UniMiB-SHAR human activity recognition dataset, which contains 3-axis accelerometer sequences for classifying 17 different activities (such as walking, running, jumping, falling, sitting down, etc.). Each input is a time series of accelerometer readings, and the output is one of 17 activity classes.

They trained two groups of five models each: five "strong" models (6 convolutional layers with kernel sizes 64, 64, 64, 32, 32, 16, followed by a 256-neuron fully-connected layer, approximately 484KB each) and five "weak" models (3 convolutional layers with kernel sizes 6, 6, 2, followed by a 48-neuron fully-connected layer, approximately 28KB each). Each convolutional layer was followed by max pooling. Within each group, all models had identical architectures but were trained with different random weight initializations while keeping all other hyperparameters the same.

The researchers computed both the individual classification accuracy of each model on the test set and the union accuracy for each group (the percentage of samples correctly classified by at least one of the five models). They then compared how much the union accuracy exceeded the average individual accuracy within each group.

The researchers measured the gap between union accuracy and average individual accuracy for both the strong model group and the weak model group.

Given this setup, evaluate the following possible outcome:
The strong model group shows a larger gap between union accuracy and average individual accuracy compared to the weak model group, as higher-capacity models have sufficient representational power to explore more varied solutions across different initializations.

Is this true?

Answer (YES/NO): NO